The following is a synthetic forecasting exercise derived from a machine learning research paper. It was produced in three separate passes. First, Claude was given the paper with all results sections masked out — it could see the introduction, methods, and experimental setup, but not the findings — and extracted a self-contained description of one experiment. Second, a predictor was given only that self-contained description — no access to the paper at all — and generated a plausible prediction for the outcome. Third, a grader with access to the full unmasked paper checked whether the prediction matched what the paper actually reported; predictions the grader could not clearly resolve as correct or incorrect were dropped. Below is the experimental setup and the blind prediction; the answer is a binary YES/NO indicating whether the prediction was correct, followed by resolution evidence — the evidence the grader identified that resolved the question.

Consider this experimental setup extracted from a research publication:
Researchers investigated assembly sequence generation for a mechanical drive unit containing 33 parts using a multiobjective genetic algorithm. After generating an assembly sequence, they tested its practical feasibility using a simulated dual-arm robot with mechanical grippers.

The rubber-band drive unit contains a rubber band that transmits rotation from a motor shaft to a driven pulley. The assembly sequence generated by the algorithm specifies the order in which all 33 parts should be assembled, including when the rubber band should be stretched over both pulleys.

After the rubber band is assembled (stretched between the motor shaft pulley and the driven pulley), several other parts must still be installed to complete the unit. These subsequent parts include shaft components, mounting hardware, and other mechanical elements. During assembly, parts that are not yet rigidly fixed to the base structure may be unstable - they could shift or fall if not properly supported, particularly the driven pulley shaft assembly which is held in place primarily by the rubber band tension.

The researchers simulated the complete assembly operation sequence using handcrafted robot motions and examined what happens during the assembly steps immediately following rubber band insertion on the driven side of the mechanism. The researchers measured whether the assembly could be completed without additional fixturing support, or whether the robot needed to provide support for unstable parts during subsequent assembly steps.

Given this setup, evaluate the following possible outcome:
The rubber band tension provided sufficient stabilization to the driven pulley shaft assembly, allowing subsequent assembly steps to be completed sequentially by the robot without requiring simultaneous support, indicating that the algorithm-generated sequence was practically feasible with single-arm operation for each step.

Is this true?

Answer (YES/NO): NO